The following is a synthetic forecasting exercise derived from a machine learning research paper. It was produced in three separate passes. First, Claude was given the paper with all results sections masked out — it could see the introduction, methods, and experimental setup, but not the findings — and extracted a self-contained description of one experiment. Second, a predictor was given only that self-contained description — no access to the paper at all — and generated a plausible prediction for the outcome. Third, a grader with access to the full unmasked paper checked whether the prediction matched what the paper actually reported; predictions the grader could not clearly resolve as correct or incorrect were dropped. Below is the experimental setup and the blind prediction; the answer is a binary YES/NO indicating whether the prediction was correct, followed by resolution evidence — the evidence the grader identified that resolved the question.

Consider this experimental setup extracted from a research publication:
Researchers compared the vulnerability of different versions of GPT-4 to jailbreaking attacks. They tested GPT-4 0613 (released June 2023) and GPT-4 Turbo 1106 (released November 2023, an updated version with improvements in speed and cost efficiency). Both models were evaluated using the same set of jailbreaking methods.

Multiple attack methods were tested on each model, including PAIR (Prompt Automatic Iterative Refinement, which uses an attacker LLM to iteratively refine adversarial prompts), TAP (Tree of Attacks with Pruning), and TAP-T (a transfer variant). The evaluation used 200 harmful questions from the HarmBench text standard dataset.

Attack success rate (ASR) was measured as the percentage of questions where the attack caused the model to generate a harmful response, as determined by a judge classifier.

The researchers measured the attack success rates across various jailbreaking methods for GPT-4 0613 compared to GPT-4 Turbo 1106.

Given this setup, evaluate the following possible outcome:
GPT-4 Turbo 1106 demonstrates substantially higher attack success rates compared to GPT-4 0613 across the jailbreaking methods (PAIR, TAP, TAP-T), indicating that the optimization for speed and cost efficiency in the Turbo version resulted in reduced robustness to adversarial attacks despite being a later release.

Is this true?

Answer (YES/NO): NO